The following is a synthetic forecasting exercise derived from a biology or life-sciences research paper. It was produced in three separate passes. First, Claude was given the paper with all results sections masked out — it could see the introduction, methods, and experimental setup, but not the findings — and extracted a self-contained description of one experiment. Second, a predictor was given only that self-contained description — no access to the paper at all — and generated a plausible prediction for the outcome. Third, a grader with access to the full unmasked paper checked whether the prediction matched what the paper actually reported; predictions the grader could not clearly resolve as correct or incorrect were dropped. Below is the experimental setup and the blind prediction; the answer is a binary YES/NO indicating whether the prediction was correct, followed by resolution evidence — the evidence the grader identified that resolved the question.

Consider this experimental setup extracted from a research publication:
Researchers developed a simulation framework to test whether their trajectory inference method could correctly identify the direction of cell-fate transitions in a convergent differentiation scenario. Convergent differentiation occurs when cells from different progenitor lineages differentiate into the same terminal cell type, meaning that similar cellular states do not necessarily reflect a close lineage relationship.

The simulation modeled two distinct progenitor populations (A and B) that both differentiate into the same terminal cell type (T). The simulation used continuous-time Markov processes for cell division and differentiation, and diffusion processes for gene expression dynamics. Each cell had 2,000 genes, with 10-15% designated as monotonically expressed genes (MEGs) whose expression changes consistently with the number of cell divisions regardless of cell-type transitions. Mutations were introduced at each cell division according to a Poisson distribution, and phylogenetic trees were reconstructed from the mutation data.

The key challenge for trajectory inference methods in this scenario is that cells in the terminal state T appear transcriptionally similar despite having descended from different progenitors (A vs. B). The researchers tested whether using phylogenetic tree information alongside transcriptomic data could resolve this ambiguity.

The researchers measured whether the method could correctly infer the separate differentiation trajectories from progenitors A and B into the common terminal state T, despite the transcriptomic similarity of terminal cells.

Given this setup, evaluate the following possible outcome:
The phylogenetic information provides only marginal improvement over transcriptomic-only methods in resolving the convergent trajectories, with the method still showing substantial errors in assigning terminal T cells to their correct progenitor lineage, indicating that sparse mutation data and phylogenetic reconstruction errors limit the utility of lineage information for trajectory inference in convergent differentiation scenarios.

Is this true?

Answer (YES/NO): NO